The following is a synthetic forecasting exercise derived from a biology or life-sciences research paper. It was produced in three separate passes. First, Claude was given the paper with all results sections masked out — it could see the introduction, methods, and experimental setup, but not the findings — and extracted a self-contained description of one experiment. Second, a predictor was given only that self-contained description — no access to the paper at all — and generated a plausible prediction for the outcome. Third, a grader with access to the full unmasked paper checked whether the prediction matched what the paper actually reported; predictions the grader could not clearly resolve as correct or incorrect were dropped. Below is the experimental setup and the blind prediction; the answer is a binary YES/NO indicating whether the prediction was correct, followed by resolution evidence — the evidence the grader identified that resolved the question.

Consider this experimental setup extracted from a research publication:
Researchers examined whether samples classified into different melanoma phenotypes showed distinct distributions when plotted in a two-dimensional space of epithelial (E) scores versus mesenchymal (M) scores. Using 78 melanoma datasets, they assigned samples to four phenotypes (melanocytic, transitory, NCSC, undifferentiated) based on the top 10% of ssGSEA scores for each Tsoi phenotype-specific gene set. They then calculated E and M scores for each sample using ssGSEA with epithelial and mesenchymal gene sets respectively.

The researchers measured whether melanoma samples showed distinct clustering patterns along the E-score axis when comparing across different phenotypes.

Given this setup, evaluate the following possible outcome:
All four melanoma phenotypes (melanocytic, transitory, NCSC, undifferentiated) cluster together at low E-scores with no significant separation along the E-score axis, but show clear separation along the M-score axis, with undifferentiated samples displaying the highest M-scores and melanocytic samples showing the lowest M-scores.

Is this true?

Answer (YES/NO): NO